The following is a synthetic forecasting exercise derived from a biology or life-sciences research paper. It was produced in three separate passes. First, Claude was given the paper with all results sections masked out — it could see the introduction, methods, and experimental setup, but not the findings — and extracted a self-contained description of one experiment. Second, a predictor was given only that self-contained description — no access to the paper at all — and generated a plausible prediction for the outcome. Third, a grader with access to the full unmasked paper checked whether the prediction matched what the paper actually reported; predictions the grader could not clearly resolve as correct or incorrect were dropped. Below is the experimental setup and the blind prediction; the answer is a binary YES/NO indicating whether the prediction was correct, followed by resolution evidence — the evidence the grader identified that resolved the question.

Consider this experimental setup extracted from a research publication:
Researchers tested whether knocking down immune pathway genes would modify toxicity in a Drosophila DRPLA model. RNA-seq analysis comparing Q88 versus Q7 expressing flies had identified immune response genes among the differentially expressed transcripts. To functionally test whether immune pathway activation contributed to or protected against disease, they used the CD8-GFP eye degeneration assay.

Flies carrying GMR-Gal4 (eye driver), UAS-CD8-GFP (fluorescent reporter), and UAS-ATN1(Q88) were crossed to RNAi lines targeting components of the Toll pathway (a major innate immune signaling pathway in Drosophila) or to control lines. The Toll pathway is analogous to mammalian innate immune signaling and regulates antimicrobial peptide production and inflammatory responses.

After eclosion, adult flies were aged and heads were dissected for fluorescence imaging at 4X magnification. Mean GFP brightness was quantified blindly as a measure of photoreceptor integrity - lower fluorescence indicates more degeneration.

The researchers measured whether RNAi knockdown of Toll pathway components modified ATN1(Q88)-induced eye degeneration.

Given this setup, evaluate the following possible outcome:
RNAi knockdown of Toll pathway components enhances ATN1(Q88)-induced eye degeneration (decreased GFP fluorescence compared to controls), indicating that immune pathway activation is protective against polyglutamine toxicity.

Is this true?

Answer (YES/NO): YES